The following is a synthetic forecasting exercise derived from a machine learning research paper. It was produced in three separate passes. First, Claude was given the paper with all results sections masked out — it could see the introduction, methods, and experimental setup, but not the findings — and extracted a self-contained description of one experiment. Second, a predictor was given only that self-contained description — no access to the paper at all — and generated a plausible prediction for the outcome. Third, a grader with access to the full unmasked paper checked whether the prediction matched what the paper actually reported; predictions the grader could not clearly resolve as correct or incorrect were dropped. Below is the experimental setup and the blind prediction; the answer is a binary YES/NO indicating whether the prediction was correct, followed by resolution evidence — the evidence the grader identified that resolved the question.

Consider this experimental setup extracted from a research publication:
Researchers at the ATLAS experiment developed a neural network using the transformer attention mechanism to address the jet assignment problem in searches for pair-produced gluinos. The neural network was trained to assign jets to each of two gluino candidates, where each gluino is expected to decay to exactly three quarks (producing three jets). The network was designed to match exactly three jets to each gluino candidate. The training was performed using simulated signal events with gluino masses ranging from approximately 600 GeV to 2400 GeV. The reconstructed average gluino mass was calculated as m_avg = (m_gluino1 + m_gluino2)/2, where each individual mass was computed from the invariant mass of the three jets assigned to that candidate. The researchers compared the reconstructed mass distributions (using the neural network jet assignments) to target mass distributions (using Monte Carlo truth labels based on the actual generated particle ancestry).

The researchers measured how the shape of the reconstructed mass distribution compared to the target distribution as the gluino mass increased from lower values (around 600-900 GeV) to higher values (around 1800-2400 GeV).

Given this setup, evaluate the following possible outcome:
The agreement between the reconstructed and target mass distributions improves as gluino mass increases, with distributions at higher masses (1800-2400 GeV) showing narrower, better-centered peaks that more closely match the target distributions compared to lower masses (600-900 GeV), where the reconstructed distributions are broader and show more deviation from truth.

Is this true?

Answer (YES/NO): NO